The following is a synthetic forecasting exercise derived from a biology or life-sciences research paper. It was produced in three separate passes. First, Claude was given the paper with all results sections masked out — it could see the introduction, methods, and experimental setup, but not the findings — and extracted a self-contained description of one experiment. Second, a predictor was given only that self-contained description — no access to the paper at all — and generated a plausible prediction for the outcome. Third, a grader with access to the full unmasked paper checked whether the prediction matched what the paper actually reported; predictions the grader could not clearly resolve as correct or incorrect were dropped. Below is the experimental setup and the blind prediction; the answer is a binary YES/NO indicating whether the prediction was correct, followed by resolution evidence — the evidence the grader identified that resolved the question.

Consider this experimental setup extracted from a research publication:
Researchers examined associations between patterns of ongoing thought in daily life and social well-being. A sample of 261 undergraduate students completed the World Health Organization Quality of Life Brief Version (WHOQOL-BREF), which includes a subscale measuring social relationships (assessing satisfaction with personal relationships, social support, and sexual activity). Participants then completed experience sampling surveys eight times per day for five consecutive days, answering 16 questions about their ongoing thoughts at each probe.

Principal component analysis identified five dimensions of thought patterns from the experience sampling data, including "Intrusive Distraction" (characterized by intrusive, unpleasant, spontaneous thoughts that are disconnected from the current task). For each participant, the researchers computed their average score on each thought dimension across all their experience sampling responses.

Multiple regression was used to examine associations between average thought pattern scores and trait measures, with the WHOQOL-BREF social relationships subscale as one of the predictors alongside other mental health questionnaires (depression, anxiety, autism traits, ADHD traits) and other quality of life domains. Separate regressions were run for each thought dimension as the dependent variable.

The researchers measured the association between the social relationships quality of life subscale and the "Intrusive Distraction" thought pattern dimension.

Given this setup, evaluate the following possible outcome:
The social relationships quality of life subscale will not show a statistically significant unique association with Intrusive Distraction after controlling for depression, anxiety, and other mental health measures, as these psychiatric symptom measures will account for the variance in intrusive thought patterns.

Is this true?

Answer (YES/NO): NO